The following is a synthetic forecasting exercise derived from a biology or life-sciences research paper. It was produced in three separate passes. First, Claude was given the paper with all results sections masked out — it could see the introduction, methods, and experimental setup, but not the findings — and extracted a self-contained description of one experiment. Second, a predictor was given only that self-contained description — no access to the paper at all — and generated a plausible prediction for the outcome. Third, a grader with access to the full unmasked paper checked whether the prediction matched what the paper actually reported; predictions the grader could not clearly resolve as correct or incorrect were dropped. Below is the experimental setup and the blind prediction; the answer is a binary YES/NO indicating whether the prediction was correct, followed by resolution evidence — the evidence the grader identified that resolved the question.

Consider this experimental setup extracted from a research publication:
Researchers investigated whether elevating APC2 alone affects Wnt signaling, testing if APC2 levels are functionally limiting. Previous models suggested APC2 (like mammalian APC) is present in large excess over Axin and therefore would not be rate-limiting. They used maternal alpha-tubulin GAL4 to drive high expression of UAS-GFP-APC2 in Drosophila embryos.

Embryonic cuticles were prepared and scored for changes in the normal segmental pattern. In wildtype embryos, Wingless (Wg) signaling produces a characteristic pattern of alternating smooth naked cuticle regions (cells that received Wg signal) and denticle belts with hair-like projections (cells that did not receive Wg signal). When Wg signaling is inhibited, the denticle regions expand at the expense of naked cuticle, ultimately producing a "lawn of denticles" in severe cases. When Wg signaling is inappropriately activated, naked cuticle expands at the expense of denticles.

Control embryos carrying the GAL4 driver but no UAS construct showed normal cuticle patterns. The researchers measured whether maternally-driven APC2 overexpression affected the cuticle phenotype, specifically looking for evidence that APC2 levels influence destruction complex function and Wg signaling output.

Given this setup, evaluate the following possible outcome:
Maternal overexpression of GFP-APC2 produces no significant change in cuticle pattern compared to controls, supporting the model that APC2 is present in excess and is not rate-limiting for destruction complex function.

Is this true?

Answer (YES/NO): YES